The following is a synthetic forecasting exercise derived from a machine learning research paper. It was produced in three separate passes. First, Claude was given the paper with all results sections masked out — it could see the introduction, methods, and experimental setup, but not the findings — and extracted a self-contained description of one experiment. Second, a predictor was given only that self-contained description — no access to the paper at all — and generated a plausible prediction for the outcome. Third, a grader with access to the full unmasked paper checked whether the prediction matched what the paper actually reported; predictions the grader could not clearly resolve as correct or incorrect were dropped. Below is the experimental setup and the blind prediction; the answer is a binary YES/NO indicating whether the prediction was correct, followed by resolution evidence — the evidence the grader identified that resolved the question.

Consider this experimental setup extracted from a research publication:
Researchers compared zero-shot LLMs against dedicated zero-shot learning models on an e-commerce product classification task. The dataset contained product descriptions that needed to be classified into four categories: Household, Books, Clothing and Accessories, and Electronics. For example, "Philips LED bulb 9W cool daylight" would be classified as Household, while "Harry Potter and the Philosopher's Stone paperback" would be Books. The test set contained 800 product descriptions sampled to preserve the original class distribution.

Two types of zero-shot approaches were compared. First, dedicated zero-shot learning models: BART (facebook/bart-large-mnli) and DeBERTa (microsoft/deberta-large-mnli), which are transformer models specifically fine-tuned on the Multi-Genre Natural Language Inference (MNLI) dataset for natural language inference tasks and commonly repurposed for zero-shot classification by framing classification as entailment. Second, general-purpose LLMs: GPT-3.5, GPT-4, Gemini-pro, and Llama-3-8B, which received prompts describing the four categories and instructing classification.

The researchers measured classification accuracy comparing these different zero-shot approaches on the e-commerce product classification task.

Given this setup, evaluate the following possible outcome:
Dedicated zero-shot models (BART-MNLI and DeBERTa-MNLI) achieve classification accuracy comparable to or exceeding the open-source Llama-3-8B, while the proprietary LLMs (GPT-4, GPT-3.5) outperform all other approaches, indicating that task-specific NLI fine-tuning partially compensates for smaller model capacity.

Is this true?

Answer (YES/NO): NO